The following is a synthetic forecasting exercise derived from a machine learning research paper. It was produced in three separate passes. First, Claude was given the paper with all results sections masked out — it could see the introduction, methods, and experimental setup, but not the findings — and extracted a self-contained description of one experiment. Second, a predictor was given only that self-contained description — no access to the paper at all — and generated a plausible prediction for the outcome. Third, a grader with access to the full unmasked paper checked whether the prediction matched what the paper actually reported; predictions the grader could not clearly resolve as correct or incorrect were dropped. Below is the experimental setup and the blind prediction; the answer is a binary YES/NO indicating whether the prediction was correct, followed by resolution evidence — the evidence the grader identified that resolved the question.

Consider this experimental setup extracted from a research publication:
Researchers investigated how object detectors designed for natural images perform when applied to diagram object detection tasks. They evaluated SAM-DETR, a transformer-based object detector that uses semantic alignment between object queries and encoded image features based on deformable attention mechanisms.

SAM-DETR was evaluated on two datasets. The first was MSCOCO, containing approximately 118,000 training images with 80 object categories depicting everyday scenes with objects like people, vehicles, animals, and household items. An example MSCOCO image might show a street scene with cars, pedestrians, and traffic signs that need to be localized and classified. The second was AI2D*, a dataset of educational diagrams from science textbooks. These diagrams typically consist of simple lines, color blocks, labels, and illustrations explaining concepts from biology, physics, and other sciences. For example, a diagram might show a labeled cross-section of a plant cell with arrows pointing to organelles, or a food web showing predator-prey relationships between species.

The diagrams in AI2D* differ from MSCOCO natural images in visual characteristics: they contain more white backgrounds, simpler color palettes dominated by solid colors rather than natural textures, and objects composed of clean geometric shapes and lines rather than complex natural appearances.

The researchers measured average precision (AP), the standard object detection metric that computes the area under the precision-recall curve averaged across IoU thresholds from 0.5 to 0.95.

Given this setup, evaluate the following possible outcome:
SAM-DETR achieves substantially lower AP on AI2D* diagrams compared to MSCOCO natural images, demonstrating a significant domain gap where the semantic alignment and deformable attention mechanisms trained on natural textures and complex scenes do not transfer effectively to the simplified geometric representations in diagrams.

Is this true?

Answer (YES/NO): YES